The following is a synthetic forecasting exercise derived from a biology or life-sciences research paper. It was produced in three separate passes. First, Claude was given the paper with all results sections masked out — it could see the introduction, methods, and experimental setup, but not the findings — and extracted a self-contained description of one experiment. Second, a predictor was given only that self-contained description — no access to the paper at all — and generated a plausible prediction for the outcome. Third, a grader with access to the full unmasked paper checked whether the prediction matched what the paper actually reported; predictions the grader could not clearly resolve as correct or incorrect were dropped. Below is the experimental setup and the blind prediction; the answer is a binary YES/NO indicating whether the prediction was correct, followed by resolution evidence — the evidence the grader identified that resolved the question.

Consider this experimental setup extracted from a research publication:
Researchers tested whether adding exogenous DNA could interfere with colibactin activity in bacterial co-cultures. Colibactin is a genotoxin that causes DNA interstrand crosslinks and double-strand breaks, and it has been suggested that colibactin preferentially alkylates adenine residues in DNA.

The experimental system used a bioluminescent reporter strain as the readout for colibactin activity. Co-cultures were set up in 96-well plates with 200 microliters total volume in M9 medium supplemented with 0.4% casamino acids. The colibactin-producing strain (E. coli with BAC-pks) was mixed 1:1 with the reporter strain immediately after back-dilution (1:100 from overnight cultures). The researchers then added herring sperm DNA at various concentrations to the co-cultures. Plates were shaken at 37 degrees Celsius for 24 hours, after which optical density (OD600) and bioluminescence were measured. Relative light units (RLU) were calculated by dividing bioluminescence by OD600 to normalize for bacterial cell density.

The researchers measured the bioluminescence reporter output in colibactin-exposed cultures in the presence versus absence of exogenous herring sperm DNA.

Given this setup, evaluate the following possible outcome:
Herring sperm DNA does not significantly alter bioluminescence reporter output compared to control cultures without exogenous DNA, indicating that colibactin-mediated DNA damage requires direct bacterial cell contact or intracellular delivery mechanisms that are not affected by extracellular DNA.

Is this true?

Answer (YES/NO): NO